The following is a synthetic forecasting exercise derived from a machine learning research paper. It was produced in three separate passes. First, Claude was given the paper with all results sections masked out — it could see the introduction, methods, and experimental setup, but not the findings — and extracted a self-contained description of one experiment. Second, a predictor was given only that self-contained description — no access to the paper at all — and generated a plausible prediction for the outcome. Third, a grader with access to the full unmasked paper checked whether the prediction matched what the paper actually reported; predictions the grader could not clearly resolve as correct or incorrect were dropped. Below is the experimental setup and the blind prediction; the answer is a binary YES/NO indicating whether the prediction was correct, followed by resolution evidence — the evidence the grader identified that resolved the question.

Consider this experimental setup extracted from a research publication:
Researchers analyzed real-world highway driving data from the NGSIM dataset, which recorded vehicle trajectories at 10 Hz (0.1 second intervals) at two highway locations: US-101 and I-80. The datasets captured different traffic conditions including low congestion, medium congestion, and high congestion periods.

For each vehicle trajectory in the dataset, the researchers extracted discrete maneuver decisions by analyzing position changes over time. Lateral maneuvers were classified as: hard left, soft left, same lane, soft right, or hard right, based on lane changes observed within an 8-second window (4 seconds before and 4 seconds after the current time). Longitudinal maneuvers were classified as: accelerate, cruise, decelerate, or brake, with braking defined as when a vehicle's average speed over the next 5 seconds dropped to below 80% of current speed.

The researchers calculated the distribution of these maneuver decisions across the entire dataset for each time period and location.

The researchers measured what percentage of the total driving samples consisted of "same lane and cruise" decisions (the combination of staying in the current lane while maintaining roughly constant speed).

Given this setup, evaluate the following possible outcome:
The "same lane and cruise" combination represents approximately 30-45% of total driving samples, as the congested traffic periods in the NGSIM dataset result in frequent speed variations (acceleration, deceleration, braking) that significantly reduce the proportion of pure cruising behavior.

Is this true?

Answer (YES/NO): NO